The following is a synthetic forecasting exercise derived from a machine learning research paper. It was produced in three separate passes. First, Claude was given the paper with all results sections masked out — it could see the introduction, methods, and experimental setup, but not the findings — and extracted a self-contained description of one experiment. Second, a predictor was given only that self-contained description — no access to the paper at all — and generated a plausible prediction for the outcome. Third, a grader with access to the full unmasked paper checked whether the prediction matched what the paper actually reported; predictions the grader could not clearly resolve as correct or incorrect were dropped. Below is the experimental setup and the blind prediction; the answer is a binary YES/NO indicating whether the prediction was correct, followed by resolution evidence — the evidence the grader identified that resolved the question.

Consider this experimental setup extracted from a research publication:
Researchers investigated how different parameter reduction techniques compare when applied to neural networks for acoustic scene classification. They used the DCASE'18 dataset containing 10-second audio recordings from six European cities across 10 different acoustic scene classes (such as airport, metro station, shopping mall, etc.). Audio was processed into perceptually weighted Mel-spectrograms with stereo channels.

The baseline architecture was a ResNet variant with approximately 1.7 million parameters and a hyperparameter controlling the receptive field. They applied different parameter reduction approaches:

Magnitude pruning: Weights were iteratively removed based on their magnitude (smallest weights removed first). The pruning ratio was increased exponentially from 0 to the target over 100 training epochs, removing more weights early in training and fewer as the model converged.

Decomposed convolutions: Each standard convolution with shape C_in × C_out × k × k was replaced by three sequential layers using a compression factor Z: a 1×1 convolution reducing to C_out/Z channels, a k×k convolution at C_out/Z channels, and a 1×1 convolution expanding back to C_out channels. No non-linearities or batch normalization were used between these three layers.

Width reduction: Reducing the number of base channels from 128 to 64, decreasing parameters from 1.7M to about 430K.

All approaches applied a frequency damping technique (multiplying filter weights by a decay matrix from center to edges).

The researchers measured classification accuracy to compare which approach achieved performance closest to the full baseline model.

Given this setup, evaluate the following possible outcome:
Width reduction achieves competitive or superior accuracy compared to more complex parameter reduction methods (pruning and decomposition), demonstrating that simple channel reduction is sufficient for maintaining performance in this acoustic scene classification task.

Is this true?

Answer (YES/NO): NO